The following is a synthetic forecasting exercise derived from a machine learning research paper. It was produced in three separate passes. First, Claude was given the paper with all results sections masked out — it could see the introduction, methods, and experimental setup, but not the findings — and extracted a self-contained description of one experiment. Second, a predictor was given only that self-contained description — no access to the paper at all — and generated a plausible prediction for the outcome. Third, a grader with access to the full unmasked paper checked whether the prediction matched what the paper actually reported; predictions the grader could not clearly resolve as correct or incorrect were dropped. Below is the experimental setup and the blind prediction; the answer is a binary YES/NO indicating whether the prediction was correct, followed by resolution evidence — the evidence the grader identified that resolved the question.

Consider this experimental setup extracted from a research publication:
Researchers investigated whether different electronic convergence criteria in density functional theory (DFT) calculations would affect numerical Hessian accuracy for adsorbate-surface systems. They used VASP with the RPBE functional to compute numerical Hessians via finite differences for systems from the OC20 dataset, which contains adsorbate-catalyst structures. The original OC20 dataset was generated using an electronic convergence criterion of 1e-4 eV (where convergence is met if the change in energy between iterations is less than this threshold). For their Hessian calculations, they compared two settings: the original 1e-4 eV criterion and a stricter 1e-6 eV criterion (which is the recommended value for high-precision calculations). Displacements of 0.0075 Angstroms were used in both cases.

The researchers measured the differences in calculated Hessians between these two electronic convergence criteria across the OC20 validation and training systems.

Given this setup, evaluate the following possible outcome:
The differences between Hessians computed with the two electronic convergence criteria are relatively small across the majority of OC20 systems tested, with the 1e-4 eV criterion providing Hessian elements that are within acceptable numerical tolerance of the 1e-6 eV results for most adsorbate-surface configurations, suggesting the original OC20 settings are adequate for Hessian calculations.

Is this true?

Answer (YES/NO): YES